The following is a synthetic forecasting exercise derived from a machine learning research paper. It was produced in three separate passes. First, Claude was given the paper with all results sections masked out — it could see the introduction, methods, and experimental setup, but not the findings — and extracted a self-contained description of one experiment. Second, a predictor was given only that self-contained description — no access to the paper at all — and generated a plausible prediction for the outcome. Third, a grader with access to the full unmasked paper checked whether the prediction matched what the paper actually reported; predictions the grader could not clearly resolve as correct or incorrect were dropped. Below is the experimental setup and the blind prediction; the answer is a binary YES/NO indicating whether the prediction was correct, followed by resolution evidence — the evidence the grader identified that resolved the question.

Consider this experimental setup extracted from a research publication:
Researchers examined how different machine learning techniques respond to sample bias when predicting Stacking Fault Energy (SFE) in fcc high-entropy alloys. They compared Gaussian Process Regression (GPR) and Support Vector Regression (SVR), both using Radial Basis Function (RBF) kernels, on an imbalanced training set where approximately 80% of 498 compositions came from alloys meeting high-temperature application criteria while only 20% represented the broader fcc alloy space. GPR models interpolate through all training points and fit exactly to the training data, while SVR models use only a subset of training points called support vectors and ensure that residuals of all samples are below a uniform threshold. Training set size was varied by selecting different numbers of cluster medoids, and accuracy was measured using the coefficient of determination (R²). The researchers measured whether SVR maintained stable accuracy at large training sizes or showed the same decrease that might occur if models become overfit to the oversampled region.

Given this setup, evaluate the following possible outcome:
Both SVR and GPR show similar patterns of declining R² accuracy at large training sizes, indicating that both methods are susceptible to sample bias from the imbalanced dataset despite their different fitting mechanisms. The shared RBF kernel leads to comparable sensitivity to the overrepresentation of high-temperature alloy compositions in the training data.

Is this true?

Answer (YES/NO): NO